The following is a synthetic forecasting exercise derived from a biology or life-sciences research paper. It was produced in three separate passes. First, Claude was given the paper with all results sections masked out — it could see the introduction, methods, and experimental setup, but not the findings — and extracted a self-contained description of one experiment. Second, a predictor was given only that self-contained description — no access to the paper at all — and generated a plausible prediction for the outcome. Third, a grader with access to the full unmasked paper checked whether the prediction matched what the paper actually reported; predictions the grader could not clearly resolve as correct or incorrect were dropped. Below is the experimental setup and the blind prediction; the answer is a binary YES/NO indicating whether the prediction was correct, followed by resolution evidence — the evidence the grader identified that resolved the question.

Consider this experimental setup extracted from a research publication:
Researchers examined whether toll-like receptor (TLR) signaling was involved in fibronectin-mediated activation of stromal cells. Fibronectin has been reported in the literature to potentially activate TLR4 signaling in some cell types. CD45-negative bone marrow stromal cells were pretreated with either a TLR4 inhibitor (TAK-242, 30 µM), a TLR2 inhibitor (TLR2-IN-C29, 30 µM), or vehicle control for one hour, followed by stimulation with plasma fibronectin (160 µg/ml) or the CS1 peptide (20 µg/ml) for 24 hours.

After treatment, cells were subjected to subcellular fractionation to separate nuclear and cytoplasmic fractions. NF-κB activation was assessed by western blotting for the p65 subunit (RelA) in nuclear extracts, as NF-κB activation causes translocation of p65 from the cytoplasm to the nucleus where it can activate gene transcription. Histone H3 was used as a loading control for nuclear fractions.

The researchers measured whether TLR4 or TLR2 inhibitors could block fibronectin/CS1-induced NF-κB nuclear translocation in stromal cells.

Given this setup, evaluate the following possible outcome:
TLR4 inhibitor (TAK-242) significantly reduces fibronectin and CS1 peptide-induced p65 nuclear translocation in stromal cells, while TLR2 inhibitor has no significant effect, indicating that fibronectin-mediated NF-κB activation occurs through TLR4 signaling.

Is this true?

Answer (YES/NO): YES